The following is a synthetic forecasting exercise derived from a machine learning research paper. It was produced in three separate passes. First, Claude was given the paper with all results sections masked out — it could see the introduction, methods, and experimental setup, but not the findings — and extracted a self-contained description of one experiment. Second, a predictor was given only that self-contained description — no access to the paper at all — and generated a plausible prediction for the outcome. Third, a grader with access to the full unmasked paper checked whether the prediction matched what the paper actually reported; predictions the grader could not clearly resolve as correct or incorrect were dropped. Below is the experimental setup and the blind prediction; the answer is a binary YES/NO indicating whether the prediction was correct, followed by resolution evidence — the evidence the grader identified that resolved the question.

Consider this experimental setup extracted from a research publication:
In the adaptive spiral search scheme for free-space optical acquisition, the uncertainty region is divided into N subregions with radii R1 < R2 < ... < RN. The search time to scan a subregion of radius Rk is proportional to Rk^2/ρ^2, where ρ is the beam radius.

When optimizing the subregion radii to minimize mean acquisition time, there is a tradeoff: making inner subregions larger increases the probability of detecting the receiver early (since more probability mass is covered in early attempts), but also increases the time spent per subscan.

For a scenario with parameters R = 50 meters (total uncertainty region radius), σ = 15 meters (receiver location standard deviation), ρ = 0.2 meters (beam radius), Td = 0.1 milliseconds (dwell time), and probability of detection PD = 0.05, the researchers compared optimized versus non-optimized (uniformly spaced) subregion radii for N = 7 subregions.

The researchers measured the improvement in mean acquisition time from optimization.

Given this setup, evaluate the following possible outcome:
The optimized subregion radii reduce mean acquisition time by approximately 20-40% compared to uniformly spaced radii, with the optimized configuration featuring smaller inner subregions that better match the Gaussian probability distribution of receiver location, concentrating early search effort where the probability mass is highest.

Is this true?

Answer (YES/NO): YES